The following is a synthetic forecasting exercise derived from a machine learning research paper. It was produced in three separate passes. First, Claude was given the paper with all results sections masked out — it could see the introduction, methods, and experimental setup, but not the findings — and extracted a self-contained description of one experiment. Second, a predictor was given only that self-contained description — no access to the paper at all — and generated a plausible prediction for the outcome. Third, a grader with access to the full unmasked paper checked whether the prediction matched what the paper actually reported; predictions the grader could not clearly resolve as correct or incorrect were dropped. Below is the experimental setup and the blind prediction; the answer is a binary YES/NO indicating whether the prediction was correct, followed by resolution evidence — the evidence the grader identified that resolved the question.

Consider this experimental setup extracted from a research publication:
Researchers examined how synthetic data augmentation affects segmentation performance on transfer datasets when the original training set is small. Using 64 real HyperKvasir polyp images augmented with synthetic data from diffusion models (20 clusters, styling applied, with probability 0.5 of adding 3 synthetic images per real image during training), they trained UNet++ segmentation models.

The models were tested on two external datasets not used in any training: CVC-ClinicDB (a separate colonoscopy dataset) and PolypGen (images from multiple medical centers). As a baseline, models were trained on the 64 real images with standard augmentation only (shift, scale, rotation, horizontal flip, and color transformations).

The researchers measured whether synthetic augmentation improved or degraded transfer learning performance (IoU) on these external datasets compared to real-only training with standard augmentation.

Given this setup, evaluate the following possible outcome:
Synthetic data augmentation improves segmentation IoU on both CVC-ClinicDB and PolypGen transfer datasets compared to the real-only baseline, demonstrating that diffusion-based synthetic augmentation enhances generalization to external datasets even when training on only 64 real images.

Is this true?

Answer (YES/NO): YES